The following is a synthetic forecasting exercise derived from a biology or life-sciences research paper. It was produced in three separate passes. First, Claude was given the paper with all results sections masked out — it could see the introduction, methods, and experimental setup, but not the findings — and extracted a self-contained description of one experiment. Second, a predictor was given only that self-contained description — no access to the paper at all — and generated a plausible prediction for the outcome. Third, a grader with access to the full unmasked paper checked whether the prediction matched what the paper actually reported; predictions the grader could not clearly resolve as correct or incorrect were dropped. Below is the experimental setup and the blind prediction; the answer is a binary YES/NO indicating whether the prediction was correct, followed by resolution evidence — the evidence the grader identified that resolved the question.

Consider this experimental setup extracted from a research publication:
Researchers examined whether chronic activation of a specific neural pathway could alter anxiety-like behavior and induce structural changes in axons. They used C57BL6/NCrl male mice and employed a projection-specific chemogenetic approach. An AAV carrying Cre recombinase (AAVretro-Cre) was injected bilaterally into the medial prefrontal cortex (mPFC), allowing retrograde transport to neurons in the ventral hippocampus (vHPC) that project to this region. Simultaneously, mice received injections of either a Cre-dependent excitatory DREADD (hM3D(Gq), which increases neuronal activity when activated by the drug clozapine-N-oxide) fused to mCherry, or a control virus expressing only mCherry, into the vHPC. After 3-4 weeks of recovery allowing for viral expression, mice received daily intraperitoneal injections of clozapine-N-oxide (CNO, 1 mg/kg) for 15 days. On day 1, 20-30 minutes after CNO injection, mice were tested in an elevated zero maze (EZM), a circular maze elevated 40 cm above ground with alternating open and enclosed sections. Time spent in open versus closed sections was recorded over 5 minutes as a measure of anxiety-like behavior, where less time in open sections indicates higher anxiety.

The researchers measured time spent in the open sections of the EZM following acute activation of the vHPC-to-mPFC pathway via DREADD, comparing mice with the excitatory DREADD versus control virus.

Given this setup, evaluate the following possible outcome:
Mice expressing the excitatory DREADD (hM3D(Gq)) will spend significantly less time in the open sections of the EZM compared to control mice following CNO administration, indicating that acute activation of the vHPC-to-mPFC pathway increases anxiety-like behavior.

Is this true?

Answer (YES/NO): NO